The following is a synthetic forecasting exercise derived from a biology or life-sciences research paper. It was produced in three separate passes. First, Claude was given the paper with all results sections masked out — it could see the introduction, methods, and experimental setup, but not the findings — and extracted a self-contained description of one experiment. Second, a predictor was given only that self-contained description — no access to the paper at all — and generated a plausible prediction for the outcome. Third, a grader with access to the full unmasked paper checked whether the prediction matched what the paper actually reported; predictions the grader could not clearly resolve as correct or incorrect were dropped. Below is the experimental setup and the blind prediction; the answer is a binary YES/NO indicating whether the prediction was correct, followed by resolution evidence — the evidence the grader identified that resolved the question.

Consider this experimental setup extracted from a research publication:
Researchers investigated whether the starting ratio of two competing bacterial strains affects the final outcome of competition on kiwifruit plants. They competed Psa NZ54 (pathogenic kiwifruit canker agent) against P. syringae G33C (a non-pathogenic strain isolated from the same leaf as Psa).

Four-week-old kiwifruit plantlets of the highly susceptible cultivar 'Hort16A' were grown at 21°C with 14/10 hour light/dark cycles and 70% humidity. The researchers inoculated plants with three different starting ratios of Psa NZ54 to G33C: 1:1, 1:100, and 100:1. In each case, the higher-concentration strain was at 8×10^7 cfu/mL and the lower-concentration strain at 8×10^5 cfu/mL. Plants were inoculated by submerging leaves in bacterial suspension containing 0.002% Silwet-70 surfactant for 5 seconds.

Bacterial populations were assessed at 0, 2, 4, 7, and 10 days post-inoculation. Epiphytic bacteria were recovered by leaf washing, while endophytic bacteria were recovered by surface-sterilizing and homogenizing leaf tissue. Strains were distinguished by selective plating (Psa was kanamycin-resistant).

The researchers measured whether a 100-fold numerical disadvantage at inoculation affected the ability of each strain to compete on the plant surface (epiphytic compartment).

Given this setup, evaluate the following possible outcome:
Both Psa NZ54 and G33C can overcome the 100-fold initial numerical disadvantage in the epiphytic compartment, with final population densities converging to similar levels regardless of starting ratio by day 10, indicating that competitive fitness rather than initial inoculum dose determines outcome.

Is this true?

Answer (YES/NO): NO